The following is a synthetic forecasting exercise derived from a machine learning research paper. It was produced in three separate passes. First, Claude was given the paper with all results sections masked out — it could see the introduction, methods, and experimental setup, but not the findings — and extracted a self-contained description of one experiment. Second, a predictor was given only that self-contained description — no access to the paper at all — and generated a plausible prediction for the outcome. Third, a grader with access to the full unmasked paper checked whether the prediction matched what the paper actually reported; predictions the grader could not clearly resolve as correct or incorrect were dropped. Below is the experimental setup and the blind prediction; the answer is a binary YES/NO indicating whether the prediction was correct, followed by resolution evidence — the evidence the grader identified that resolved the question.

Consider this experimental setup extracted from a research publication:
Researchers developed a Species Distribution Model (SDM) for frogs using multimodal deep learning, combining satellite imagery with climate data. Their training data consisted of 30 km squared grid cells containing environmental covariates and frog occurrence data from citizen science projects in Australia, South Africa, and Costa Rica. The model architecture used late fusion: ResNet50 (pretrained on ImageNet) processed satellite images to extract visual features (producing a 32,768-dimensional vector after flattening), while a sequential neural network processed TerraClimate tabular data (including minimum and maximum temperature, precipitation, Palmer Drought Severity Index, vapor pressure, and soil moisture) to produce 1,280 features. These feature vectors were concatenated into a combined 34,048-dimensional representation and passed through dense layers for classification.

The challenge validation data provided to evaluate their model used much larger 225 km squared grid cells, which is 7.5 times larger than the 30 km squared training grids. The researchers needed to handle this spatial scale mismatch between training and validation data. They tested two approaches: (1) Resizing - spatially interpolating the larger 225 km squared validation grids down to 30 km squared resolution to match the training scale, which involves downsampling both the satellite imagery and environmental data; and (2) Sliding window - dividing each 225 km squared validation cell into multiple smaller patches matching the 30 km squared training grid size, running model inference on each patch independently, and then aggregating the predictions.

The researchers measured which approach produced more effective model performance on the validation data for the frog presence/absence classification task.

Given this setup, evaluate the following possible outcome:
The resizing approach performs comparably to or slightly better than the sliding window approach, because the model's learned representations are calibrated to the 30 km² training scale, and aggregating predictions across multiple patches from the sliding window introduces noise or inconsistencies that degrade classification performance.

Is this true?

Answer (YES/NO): YES